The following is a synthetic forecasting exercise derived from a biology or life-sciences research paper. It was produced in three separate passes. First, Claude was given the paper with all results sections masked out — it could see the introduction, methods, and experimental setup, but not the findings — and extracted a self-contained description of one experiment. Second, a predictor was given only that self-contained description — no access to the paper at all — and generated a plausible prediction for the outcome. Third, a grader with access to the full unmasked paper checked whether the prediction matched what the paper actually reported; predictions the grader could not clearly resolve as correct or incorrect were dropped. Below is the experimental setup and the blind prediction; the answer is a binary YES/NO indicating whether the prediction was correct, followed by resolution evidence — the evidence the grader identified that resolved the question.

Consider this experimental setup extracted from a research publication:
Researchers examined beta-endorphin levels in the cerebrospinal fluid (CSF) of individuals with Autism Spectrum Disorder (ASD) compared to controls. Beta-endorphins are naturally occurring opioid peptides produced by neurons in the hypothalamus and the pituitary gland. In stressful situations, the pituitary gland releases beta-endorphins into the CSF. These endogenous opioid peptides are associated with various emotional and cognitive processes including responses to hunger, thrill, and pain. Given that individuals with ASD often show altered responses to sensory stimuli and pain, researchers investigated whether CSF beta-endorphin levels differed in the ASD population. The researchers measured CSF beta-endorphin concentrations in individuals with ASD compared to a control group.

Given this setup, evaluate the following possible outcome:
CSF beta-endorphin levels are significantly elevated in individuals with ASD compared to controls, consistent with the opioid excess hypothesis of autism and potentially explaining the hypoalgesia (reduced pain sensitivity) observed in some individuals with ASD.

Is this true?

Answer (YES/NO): NO